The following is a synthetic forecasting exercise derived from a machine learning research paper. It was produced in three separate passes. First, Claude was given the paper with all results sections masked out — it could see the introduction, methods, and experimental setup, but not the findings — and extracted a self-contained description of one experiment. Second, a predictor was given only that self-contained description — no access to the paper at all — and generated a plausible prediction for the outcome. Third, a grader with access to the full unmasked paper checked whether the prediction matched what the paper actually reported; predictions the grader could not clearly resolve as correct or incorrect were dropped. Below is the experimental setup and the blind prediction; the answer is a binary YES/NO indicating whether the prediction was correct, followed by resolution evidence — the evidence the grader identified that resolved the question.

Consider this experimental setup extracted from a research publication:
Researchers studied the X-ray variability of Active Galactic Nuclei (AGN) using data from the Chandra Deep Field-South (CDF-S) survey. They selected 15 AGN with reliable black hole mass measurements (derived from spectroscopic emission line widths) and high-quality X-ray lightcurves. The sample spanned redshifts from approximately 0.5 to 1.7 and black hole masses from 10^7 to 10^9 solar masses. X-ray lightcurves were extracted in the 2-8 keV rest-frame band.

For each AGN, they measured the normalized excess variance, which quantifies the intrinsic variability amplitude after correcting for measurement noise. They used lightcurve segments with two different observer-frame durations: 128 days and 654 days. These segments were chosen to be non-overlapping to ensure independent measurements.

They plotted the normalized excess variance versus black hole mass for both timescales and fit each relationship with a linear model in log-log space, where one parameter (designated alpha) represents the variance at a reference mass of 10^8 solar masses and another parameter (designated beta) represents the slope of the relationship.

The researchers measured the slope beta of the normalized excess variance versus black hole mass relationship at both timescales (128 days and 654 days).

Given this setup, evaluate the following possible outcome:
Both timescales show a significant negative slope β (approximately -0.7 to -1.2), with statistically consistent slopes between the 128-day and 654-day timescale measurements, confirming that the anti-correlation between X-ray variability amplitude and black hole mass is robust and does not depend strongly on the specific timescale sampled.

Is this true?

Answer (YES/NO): NO